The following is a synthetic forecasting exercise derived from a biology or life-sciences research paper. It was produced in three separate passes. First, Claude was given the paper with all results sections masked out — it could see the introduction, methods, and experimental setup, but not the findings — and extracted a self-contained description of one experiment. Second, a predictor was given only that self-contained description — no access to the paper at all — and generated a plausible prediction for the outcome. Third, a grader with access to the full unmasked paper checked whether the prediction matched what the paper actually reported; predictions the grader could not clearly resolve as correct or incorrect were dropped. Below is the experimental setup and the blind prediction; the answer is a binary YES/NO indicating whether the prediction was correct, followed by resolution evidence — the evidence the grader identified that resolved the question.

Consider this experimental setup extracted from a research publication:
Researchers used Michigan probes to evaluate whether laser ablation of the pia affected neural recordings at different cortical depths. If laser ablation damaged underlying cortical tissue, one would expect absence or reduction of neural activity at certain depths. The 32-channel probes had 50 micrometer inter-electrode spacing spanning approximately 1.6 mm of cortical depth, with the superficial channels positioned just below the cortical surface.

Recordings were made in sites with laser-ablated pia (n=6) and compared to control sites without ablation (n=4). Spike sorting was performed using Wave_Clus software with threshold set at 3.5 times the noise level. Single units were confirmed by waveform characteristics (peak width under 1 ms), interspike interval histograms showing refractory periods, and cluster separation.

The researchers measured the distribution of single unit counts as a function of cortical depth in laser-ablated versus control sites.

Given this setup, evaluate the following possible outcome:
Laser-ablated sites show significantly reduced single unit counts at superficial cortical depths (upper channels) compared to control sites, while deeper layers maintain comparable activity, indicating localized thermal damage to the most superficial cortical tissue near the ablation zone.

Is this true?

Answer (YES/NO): NO